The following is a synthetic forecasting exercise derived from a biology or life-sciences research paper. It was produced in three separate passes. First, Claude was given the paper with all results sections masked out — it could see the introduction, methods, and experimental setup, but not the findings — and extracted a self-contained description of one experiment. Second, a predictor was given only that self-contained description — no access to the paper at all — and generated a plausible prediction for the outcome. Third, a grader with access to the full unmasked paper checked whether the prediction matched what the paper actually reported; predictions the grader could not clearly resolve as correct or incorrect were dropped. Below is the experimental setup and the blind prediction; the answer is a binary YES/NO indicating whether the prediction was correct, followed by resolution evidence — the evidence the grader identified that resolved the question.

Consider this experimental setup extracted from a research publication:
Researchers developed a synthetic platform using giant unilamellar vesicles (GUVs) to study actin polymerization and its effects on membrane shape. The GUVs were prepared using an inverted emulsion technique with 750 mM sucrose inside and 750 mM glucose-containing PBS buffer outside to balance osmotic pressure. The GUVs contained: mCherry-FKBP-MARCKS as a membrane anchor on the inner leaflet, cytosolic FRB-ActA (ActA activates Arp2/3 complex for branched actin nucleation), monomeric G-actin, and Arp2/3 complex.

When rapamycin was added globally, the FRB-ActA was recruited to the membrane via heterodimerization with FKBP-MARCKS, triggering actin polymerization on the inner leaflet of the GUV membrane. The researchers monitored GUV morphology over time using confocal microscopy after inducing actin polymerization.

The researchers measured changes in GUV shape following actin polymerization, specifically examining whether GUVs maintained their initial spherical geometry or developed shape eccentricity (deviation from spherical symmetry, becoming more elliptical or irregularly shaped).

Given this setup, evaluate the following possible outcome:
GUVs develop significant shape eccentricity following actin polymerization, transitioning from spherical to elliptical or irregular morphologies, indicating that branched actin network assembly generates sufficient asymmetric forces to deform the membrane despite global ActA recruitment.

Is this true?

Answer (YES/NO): YES